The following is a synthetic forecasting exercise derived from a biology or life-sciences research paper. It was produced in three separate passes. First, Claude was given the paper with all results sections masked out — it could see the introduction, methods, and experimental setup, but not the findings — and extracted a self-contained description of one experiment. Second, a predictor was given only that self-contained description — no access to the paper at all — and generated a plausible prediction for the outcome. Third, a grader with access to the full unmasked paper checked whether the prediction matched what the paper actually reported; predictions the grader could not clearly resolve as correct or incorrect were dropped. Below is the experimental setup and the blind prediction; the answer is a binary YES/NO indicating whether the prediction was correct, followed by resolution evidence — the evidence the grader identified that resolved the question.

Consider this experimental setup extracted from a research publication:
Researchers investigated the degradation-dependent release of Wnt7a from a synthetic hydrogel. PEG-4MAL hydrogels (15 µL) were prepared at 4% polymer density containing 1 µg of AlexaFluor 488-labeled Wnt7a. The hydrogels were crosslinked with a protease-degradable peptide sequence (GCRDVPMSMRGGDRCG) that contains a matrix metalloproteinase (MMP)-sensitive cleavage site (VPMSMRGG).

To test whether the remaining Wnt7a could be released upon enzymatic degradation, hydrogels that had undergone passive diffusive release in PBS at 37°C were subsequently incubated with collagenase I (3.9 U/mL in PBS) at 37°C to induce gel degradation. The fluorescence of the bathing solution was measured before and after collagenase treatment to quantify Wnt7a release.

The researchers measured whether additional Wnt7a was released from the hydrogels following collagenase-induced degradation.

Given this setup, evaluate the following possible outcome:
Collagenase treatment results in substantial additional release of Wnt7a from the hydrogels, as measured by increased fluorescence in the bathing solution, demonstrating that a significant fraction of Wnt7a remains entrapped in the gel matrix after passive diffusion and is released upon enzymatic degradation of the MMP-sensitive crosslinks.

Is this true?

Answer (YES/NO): YES